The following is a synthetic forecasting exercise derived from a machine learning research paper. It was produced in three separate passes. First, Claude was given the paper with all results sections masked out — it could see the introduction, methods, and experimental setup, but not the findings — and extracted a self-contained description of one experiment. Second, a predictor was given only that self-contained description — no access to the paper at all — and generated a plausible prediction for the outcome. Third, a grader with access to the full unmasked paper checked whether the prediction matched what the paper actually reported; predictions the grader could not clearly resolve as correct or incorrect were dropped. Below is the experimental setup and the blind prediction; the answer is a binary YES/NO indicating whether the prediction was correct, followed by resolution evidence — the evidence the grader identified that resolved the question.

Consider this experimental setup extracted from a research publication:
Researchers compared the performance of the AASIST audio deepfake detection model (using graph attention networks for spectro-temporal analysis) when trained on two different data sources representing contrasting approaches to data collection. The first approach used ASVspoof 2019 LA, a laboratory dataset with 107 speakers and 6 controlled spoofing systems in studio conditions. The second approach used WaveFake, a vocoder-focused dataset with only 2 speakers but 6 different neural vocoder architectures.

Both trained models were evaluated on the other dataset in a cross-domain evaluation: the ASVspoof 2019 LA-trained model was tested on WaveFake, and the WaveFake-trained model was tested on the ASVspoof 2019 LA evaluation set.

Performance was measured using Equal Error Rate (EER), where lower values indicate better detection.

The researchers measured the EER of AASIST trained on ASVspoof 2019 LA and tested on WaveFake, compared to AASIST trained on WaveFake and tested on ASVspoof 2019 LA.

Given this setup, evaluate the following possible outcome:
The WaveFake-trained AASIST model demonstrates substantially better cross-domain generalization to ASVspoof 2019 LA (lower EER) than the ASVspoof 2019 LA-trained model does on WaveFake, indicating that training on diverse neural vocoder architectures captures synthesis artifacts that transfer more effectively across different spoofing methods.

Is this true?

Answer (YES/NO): YES